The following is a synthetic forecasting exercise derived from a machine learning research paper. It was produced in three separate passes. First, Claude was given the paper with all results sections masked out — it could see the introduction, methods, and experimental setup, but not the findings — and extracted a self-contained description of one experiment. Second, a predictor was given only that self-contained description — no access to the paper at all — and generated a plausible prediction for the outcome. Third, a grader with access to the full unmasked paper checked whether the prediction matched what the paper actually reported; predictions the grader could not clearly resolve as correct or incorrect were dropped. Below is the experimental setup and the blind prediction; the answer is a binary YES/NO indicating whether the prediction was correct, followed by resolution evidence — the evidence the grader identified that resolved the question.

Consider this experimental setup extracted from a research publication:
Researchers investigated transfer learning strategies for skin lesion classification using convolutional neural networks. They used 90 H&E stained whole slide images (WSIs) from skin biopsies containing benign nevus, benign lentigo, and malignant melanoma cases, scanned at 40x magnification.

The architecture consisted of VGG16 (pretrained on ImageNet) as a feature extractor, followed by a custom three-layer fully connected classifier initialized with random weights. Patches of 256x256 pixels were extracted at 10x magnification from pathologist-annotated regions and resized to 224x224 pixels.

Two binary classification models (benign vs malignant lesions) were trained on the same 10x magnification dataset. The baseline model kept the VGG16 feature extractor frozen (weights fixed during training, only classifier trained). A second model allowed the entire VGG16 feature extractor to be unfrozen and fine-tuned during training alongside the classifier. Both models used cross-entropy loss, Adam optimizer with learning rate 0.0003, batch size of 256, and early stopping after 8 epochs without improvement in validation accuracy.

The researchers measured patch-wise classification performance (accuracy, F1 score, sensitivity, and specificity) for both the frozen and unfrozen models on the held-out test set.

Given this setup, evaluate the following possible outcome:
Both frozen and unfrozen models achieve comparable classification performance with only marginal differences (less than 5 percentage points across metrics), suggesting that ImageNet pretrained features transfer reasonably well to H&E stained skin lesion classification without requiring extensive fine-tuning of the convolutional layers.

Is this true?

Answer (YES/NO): NO